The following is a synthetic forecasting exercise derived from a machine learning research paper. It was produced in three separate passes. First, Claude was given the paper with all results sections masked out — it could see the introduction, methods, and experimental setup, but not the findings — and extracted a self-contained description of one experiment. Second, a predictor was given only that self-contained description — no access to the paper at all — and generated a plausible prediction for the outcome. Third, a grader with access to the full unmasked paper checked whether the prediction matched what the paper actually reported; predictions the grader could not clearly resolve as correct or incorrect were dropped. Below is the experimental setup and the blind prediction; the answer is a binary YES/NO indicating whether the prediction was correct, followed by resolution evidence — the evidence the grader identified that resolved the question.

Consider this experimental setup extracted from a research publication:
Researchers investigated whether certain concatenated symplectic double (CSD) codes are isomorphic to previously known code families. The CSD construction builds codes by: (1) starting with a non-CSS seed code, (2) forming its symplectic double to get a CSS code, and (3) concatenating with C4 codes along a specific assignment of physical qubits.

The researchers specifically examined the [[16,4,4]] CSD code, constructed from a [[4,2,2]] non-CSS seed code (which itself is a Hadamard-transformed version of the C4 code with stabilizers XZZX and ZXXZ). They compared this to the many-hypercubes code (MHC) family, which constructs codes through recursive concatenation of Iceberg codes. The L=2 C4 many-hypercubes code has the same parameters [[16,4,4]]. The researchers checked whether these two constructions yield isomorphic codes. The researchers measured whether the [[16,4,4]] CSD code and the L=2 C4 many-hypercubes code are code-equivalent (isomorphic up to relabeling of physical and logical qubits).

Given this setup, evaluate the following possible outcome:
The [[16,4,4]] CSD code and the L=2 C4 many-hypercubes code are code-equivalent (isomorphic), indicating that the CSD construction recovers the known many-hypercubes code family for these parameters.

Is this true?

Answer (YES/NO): YES